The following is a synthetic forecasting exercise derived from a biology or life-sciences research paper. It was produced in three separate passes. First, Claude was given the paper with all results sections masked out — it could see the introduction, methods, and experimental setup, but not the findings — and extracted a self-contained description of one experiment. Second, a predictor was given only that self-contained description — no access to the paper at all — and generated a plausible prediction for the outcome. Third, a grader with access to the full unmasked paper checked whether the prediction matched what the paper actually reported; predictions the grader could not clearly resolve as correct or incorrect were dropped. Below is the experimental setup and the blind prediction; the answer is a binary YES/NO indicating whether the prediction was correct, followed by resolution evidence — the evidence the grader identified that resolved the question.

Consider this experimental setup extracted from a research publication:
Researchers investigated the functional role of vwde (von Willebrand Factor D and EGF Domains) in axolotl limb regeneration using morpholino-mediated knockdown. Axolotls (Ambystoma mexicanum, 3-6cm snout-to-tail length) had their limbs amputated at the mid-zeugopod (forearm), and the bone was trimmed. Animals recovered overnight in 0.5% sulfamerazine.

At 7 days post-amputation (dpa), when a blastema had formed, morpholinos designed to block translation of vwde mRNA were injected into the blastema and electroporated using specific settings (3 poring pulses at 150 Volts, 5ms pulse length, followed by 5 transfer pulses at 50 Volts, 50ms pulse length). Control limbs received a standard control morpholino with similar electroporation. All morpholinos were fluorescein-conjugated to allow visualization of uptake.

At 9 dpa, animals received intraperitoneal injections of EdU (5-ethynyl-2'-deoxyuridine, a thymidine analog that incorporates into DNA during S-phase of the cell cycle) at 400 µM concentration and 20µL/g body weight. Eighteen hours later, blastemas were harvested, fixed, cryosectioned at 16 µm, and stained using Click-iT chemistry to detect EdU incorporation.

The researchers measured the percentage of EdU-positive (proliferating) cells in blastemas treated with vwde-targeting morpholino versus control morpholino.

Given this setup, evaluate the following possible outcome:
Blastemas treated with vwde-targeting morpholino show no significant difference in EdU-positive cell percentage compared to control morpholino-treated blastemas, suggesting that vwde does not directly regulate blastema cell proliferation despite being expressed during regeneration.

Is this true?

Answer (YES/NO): NO